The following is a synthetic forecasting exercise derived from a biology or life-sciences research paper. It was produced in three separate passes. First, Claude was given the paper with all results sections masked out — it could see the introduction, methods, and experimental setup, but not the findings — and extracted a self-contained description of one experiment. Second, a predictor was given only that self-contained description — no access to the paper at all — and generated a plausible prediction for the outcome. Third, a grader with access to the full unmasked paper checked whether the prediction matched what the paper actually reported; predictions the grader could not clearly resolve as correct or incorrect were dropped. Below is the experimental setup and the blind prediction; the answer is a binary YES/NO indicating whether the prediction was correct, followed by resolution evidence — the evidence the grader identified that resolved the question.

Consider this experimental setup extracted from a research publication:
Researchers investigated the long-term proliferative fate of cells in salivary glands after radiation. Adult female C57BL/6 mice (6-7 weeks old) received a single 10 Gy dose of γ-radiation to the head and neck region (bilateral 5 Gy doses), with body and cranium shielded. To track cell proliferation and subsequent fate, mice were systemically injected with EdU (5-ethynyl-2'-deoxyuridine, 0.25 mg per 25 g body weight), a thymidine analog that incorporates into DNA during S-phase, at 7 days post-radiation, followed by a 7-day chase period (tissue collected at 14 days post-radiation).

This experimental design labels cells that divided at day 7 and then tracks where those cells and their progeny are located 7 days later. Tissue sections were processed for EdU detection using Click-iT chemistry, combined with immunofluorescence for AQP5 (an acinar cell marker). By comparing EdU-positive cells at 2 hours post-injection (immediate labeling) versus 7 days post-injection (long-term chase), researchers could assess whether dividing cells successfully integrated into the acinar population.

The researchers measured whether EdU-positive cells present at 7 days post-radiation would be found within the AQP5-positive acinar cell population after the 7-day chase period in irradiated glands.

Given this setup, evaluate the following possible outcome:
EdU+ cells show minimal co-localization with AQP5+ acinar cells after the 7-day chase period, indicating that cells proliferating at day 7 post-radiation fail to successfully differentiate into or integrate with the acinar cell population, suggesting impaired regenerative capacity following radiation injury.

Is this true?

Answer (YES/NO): NO